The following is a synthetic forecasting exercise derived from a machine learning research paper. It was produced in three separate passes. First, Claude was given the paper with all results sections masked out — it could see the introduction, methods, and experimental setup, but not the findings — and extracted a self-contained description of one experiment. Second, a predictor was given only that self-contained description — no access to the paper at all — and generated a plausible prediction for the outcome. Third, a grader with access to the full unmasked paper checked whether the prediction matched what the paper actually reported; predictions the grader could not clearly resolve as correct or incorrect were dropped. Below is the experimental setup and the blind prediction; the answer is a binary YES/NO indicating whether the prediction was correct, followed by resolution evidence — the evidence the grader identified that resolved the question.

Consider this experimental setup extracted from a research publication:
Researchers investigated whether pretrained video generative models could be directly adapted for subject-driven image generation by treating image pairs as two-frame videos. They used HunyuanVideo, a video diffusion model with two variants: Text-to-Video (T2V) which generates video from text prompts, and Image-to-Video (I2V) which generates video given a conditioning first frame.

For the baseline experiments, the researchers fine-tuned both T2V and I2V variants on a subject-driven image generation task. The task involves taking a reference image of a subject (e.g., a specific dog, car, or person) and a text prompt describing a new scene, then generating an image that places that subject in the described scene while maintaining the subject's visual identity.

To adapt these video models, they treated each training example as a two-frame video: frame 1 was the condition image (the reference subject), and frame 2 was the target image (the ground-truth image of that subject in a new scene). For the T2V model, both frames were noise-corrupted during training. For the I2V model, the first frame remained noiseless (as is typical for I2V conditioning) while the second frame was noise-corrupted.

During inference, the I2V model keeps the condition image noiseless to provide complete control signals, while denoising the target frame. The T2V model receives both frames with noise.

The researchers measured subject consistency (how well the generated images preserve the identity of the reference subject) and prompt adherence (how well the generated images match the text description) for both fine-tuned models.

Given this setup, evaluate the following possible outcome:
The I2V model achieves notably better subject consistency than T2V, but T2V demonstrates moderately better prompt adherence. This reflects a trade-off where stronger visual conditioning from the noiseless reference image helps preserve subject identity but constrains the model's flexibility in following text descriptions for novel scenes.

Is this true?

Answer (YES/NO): NO